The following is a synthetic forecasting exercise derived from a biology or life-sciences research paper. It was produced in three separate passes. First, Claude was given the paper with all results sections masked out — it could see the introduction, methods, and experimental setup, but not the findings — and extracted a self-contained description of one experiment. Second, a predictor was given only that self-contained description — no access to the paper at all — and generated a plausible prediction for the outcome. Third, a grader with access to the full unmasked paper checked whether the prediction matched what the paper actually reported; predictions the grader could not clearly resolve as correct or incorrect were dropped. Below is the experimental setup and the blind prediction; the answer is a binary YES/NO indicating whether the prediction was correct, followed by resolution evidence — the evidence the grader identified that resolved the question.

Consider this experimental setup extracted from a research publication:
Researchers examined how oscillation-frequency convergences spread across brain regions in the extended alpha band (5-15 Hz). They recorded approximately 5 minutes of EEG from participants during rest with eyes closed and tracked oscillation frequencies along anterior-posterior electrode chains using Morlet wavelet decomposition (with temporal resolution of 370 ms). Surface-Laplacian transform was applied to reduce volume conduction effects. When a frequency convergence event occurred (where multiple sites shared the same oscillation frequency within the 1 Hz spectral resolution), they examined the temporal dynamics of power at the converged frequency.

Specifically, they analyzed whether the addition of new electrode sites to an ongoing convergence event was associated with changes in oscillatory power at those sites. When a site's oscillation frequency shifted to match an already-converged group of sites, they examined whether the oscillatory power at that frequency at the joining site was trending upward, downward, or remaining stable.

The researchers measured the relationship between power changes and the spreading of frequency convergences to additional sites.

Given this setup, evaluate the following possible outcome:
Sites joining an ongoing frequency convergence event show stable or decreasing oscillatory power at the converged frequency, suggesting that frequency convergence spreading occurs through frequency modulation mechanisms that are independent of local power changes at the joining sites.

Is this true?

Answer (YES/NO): NO